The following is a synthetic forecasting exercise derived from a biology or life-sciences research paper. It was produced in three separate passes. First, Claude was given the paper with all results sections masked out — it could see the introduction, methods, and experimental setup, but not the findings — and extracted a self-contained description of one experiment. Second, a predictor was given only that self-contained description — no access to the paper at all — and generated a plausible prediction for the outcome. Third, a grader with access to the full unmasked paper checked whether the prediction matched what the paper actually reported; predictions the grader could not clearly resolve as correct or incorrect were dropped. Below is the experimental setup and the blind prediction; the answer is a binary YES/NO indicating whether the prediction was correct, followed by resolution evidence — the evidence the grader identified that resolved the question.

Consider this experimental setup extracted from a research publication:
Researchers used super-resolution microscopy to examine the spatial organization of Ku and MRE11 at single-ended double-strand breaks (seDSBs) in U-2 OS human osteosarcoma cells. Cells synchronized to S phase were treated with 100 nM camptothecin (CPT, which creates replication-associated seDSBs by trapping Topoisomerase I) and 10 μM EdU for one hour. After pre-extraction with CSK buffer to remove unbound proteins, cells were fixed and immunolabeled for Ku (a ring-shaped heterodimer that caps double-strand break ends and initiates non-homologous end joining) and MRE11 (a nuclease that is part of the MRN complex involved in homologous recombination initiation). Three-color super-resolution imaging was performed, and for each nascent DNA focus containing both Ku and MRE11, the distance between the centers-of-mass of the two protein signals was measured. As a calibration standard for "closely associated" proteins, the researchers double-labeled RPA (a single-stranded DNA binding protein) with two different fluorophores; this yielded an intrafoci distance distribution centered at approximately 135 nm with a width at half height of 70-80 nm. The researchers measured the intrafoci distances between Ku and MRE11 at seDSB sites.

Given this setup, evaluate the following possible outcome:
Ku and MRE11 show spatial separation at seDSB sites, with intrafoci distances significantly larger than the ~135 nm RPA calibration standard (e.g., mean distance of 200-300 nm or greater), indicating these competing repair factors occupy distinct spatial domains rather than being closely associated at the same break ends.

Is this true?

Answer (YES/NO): YES